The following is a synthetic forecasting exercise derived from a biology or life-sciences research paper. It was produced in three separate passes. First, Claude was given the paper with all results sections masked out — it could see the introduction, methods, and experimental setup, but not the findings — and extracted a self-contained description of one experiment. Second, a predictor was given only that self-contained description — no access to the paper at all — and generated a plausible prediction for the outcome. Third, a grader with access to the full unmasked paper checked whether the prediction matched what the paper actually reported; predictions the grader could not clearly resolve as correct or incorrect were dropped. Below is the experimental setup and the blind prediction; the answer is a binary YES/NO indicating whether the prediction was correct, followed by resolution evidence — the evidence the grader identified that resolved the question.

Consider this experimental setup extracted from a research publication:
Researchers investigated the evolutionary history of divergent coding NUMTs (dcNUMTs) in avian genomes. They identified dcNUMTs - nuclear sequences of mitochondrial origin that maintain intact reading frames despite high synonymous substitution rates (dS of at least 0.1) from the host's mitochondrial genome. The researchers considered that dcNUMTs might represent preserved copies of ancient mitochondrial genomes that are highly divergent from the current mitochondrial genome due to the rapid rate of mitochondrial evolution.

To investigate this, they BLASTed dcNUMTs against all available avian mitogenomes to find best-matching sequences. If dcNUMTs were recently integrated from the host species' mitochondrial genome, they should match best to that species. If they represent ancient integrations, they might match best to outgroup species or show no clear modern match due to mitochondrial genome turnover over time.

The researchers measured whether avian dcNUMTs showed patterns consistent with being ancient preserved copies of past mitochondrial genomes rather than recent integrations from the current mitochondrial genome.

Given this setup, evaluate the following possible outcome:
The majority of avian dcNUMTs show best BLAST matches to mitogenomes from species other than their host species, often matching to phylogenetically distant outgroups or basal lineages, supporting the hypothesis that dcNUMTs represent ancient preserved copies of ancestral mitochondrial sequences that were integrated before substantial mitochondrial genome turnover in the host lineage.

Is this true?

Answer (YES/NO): NO